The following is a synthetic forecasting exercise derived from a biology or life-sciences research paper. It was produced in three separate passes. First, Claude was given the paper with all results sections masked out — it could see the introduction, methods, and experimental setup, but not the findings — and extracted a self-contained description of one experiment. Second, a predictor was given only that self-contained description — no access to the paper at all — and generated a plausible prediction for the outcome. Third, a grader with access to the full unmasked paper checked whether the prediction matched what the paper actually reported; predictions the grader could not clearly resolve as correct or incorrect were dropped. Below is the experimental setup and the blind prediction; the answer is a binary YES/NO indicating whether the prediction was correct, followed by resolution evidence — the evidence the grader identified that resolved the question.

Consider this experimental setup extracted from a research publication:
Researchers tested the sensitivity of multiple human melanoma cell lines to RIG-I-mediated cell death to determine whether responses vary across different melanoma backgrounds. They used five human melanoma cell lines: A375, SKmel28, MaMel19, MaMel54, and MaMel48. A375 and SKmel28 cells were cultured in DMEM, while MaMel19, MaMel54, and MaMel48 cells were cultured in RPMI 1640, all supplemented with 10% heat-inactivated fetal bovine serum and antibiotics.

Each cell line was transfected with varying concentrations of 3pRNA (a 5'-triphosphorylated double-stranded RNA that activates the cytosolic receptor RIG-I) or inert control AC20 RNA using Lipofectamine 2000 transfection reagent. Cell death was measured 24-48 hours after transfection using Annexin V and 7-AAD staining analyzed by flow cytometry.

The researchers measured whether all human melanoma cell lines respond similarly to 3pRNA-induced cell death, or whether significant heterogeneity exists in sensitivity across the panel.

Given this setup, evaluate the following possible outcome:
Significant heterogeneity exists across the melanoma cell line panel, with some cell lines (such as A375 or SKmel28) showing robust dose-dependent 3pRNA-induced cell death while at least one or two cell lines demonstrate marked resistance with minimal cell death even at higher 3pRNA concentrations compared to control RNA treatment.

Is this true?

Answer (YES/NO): NO